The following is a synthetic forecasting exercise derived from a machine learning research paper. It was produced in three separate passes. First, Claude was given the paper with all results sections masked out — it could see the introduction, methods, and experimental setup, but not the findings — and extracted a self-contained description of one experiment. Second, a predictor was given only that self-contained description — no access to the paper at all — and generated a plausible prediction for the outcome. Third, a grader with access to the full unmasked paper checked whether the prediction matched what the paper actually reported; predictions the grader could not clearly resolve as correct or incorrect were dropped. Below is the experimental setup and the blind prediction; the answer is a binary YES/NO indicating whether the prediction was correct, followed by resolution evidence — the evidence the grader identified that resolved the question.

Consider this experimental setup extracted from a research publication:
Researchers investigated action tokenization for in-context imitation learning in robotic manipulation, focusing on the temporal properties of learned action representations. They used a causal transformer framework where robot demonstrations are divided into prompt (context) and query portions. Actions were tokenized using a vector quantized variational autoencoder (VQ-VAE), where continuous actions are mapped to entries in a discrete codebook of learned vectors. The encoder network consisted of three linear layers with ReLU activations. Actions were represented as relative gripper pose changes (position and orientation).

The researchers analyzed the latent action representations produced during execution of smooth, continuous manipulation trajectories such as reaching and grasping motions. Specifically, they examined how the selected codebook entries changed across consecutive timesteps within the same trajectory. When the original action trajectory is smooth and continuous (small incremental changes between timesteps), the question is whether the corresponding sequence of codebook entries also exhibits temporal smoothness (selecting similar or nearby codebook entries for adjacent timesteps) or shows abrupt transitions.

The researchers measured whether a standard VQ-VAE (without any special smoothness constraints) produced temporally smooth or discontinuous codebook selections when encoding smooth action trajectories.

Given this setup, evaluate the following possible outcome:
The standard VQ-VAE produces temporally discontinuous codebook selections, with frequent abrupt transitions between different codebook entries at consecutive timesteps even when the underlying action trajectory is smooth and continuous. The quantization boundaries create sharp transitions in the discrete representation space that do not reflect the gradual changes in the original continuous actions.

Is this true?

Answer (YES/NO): YES